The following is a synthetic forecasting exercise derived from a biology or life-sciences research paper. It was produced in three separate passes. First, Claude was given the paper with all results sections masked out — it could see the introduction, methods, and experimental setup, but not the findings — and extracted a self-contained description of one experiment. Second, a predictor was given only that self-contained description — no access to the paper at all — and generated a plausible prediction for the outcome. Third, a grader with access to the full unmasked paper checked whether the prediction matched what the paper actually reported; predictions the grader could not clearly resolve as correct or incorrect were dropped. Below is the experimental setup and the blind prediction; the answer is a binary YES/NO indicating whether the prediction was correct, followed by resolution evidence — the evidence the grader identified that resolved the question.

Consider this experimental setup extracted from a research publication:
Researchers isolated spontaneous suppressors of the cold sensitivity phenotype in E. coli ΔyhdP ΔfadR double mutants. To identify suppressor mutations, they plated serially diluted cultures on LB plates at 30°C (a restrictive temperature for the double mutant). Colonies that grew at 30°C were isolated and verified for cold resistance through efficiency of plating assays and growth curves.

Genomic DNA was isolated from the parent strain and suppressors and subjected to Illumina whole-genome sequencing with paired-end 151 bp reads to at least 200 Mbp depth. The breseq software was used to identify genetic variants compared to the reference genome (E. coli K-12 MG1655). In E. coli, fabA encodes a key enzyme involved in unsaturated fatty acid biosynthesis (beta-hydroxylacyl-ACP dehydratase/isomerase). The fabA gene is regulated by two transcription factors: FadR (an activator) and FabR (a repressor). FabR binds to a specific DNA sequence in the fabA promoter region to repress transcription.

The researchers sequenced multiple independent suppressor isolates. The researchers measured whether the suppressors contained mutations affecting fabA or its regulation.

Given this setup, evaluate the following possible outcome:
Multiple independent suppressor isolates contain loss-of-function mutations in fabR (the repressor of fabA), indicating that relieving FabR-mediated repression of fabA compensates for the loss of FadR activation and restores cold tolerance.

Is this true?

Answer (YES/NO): NO